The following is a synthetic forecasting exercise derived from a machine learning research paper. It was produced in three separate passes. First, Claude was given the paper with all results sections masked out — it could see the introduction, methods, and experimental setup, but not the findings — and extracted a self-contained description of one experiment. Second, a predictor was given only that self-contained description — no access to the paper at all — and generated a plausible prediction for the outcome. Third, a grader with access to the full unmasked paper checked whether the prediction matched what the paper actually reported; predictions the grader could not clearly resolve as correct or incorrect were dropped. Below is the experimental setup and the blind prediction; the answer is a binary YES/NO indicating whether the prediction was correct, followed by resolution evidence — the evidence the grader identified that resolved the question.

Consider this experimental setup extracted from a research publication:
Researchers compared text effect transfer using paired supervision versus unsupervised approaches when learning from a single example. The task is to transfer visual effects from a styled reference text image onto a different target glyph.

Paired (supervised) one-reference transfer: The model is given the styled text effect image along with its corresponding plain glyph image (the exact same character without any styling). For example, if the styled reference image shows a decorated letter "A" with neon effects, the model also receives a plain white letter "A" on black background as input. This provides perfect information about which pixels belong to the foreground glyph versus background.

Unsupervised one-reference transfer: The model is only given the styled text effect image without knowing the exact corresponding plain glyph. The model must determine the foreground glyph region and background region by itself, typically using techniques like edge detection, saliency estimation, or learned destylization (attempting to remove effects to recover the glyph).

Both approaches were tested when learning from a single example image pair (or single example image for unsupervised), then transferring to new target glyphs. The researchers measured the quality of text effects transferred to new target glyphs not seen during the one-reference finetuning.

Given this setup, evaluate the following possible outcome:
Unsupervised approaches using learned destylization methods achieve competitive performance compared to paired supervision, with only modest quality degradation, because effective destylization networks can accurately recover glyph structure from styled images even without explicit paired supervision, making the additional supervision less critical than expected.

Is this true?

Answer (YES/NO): NO